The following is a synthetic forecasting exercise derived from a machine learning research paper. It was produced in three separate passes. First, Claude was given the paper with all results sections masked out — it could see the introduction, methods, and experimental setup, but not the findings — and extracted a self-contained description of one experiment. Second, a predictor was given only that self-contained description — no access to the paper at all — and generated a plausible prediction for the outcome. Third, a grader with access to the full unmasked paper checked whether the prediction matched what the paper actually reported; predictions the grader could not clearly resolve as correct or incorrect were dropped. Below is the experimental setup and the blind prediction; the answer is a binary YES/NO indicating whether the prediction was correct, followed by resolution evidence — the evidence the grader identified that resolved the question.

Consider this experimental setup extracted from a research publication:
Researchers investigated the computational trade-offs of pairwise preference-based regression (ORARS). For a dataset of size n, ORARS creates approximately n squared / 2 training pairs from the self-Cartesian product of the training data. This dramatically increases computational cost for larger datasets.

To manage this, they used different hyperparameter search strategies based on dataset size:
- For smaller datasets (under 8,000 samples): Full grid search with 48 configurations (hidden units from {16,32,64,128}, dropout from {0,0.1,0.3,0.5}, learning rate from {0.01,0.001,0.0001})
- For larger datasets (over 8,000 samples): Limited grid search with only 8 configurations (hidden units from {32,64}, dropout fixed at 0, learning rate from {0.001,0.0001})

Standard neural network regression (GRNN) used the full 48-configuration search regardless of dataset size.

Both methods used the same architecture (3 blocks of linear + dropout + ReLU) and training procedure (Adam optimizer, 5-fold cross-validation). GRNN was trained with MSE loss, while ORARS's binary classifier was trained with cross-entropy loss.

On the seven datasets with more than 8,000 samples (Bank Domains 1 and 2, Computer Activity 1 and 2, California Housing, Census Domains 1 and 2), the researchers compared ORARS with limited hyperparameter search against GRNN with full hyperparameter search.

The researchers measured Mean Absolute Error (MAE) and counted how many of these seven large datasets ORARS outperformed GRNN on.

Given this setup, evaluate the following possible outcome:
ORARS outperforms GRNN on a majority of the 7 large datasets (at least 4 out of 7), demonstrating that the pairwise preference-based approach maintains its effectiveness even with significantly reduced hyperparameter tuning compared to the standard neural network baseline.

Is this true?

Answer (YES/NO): YES